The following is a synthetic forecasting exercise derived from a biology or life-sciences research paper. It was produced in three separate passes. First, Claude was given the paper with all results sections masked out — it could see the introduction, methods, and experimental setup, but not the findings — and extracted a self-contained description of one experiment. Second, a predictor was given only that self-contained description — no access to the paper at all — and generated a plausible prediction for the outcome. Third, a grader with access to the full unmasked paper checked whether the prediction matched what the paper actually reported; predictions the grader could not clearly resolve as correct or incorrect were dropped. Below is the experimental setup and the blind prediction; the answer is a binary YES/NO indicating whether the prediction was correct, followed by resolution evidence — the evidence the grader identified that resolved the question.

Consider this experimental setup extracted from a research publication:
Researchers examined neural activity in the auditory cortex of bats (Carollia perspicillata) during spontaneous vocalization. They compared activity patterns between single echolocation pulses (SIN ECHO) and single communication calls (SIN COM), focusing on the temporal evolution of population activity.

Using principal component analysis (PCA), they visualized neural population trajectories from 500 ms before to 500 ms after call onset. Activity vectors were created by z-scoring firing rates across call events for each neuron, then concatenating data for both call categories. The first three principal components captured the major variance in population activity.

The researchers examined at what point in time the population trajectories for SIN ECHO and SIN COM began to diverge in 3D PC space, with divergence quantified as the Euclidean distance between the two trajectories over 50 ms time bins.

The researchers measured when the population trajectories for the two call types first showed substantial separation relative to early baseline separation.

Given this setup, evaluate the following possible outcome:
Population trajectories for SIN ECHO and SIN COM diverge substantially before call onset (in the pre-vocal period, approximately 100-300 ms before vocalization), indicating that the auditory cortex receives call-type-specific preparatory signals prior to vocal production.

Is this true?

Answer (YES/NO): YES